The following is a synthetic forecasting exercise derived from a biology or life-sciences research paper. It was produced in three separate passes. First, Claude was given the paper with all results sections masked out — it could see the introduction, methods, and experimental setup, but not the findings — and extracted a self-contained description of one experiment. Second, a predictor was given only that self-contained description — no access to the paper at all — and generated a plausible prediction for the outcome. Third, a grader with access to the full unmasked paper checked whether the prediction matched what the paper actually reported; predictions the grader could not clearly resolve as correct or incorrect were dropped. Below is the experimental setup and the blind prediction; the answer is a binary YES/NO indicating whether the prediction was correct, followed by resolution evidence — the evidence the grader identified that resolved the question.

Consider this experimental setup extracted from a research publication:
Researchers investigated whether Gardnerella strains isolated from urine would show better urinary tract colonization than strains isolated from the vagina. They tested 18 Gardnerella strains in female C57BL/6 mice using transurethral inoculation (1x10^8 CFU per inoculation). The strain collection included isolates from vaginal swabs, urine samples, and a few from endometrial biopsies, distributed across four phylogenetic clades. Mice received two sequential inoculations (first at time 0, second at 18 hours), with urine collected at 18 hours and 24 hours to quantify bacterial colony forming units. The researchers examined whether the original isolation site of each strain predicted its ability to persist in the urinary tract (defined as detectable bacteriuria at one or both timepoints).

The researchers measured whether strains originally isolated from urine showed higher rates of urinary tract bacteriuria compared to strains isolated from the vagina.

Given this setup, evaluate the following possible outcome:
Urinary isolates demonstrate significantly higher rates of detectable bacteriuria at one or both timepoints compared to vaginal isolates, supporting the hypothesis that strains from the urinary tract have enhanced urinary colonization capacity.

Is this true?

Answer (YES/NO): NO